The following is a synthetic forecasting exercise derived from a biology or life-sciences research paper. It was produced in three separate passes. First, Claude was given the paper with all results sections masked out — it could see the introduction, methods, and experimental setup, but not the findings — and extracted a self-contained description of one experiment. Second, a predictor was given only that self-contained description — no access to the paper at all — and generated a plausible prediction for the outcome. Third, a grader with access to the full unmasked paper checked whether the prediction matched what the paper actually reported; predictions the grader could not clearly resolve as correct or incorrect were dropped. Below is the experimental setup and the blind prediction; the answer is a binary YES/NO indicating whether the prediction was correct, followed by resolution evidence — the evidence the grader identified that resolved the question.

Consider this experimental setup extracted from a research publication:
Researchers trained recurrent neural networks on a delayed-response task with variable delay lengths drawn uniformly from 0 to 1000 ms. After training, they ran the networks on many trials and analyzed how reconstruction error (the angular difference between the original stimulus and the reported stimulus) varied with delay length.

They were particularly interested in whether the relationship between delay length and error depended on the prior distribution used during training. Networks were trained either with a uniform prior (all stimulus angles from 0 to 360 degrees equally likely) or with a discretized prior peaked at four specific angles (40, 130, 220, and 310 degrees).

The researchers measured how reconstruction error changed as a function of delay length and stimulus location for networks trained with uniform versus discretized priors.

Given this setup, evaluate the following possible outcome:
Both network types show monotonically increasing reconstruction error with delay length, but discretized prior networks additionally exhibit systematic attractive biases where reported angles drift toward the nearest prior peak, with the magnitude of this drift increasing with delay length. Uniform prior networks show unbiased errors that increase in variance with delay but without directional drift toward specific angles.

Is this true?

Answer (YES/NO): YES